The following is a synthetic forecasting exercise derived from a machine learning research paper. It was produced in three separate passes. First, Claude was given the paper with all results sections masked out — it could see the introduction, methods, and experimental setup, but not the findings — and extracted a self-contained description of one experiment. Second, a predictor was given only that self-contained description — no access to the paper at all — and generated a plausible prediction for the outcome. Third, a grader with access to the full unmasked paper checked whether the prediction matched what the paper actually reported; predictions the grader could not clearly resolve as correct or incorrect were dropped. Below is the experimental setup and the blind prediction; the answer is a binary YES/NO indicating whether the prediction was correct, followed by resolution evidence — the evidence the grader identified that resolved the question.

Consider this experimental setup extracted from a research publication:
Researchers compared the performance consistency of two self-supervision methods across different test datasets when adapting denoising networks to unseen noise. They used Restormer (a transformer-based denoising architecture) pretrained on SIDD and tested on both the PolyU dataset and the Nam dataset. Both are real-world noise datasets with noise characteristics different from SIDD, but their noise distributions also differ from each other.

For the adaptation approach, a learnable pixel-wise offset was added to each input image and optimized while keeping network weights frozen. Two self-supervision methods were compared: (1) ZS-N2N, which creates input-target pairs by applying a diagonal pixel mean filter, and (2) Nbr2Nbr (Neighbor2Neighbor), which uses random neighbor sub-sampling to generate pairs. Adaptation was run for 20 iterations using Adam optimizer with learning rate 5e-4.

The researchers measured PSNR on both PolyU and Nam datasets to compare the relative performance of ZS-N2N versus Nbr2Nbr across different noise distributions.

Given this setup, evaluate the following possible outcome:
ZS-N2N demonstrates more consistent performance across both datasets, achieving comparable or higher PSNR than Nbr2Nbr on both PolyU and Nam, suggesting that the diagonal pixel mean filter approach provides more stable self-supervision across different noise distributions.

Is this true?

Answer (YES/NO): YES